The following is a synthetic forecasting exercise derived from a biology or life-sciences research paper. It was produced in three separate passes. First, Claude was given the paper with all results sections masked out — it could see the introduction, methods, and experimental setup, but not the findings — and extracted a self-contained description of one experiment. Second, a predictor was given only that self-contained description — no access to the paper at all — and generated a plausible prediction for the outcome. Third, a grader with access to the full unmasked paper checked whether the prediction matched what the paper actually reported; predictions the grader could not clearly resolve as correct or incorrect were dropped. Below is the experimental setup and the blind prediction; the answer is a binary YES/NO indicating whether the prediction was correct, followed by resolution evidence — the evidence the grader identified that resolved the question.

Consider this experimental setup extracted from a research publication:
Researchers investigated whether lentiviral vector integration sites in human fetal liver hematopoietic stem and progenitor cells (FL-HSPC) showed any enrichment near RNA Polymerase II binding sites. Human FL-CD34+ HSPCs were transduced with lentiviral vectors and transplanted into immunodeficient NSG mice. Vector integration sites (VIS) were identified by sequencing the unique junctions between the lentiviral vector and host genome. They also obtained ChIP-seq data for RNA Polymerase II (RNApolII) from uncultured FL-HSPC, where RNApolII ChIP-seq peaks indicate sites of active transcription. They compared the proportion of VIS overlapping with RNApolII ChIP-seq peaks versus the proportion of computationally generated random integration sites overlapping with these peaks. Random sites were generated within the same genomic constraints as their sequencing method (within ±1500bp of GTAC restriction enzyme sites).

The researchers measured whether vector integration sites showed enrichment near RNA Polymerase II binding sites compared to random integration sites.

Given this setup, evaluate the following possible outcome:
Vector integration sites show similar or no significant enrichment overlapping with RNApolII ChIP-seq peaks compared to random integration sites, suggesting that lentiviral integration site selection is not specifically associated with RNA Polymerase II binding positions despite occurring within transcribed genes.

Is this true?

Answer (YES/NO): NO